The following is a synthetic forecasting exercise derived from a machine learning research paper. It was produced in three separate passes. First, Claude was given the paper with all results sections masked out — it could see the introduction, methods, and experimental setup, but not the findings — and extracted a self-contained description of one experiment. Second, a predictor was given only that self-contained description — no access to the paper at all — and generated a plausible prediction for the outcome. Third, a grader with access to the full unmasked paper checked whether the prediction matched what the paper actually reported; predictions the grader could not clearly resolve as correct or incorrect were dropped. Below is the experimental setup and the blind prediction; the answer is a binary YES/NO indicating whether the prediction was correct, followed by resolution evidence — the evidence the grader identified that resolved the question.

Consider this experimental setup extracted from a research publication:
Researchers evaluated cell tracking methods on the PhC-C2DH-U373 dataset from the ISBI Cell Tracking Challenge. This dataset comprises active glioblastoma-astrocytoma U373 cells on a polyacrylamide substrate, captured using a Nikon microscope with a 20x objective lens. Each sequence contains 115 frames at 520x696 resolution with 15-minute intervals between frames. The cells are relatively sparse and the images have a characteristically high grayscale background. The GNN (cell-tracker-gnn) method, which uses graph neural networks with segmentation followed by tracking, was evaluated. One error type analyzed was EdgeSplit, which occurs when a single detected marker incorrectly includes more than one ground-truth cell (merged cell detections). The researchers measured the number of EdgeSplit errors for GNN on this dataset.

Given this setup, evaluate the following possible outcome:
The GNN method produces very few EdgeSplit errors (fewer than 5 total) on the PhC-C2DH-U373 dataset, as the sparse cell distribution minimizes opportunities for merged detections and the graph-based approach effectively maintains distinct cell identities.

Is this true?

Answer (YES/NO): NO